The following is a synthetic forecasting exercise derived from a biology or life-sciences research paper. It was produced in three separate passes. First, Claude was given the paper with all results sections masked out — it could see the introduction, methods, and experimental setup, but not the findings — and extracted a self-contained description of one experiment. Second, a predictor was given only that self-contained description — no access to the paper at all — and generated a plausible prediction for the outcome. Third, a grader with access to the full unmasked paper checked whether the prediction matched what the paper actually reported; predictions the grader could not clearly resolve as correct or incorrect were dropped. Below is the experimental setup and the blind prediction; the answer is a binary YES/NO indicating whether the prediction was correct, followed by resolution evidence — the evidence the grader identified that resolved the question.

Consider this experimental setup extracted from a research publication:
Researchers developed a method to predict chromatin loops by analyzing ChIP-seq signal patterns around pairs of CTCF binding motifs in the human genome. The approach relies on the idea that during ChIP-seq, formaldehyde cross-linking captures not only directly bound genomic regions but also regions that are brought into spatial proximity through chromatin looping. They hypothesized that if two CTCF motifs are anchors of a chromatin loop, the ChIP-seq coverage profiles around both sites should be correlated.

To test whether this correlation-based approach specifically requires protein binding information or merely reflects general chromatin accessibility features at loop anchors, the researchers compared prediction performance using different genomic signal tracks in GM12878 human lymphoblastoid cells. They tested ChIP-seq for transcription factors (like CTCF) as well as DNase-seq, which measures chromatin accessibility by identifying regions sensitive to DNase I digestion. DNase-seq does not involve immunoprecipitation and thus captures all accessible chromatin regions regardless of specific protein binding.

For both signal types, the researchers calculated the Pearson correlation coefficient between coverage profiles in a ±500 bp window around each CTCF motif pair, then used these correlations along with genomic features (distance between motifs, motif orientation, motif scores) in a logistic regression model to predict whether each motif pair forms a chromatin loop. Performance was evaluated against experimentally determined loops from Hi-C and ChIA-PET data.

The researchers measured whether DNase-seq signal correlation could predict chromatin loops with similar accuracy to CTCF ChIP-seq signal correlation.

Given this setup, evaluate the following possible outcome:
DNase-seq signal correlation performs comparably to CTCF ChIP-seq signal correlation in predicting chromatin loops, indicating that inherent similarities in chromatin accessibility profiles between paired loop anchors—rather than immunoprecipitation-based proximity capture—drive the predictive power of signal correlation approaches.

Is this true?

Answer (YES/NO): NO